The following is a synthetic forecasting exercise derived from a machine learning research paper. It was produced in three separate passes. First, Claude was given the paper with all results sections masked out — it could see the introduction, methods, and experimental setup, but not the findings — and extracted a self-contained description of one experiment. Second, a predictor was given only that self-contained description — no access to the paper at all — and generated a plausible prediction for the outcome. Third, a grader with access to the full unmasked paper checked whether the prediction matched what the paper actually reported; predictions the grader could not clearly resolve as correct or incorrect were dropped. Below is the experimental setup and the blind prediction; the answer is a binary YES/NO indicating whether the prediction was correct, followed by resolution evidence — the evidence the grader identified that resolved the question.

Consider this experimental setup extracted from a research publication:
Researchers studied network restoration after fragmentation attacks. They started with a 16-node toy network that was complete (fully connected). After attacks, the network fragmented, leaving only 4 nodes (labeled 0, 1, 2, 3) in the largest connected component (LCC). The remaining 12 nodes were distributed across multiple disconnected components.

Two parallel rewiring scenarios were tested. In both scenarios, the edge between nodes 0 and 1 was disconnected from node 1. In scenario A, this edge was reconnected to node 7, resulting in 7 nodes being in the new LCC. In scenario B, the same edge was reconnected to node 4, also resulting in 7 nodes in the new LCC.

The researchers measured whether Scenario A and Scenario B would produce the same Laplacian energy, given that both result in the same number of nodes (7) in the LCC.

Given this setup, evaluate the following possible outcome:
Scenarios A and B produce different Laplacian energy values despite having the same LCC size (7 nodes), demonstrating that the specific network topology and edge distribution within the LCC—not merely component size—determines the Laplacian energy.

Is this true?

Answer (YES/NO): YES